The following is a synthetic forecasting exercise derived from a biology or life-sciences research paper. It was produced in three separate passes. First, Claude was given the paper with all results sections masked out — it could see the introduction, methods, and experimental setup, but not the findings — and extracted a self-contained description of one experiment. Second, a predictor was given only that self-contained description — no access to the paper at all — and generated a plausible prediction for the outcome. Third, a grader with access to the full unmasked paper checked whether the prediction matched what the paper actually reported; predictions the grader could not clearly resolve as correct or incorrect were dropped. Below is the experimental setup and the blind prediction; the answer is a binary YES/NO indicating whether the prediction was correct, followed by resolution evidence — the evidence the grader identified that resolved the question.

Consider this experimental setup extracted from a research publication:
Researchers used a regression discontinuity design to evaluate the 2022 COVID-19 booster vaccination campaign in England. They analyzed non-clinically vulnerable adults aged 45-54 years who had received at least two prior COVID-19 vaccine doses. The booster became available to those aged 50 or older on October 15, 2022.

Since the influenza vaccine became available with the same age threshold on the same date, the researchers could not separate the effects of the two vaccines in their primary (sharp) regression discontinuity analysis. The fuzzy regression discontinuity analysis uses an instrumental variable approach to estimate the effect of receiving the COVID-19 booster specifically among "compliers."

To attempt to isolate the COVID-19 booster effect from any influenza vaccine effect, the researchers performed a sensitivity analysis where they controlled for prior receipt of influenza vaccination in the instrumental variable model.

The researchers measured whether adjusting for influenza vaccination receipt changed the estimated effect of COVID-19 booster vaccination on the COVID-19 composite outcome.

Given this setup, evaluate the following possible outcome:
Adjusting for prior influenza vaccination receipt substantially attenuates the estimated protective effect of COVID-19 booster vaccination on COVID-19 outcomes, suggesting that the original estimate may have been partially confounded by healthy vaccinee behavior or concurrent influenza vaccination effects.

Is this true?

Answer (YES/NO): NO